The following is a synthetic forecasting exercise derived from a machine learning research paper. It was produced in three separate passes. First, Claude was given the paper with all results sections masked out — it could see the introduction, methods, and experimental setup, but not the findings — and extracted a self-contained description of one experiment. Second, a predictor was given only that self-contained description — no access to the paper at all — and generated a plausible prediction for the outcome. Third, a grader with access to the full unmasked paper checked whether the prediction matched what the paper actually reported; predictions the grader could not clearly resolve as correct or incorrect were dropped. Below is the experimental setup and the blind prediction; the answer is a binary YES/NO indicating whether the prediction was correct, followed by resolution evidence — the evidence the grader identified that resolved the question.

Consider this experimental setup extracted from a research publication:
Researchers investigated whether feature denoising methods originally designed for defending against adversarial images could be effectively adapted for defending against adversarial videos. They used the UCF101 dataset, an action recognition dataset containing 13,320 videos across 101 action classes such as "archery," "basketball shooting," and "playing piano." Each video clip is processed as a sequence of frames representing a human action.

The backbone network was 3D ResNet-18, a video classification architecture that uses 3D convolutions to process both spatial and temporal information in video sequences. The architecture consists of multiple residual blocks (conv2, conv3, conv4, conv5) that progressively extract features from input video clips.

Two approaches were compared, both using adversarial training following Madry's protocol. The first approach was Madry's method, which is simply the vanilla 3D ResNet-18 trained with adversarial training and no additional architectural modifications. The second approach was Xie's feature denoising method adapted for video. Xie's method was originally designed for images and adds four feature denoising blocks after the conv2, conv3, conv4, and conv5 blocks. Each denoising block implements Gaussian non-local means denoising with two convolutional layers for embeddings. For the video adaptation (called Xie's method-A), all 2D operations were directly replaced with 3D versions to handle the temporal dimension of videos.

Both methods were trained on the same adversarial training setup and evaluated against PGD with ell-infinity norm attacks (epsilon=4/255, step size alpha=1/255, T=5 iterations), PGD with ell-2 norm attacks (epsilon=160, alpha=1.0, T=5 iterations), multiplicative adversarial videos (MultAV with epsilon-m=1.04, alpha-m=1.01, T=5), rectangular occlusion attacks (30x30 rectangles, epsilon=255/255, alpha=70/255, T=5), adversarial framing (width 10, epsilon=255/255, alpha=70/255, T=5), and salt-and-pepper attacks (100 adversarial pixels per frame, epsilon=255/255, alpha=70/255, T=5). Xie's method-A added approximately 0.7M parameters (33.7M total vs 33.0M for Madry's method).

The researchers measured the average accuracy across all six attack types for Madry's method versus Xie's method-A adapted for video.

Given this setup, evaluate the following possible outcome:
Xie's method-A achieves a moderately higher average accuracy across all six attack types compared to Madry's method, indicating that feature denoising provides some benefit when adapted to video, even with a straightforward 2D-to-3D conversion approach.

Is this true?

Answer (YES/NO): NO